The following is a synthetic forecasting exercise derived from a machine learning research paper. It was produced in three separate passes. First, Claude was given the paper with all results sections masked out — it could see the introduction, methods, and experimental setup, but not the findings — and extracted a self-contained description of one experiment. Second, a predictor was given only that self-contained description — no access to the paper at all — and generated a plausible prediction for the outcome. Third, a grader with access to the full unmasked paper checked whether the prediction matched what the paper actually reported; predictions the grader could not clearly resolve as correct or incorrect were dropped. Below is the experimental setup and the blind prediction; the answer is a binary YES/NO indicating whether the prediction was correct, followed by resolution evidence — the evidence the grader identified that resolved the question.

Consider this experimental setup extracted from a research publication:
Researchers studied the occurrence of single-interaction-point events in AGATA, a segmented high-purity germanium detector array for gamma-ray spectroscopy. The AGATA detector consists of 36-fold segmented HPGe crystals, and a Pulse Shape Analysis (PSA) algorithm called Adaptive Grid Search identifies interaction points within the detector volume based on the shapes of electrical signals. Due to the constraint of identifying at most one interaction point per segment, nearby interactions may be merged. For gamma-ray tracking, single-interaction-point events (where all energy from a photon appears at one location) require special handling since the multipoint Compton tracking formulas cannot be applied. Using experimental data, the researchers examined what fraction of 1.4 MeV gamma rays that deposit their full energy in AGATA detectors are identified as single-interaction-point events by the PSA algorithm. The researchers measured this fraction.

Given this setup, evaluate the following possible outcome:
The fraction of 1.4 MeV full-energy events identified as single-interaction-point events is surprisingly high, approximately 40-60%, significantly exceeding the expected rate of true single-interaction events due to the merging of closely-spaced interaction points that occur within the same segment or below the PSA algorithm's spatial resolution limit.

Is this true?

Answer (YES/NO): NO